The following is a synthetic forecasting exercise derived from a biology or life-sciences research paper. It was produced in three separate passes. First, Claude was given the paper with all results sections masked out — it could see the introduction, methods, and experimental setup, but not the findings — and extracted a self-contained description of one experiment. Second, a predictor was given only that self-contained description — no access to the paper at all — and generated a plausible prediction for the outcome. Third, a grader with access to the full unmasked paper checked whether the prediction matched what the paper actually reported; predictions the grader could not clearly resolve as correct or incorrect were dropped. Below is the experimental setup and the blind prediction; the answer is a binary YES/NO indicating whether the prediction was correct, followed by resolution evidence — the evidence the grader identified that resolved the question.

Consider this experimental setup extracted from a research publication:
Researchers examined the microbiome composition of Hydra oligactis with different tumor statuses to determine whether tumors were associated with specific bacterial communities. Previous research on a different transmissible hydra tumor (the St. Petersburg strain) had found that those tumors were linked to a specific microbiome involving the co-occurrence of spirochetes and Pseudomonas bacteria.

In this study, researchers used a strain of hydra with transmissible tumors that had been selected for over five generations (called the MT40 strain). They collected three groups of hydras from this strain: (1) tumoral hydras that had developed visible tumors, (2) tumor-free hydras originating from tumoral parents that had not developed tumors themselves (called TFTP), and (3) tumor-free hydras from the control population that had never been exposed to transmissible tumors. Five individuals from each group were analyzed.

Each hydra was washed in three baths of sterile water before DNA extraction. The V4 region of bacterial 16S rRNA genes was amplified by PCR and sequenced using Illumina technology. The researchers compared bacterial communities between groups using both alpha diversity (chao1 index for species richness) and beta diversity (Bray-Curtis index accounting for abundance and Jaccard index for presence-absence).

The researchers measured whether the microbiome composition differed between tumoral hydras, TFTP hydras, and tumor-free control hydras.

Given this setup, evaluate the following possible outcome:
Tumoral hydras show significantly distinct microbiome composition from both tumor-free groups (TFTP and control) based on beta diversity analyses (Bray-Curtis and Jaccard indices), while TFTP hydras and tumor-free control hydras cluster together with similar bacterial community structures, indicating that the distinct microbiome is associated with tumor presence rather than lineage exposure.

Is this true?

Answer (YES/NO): NO